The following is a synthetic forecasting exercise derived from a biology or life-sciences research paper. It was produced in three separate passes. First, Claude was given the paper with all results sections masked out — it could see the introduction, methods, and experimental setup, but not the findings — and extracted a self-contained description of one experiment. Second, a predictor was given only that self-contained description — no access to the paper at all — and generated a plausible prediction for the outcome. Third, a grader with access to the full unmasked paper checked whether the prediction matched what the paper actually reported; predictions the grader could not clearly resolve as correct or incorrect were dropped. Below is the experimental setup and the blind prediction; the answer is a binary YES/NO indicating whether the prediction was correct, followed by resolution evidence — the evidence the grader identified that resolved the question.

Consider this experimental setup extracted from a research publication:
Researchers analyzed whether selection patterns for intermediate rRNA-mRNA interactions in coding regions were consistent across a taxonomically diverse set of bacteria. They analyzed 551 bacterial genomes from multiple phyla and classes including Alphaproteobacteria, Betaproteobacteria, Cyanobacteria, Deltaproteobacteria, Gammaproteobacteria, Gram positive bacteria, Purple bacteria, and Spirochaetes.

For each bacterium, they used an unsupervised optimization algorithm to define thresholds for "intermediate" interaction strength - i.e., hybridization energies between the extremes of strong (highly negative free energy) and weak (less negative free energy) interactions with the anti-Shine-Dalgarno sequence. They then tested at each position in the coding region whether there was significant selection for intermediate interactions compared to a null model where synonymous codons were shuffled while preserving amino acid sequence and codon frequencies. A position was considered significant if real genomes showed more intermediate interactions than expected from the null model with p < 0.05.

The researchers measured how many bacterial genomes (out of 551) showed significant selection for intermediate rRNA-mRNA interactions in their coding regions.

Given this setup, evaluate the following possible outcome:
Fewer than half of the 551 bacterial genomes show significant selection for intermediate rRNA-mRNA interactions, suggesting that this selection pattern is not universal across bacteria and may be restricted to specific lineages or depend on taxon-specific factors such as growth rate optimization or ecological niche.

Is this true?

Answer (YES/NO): NO